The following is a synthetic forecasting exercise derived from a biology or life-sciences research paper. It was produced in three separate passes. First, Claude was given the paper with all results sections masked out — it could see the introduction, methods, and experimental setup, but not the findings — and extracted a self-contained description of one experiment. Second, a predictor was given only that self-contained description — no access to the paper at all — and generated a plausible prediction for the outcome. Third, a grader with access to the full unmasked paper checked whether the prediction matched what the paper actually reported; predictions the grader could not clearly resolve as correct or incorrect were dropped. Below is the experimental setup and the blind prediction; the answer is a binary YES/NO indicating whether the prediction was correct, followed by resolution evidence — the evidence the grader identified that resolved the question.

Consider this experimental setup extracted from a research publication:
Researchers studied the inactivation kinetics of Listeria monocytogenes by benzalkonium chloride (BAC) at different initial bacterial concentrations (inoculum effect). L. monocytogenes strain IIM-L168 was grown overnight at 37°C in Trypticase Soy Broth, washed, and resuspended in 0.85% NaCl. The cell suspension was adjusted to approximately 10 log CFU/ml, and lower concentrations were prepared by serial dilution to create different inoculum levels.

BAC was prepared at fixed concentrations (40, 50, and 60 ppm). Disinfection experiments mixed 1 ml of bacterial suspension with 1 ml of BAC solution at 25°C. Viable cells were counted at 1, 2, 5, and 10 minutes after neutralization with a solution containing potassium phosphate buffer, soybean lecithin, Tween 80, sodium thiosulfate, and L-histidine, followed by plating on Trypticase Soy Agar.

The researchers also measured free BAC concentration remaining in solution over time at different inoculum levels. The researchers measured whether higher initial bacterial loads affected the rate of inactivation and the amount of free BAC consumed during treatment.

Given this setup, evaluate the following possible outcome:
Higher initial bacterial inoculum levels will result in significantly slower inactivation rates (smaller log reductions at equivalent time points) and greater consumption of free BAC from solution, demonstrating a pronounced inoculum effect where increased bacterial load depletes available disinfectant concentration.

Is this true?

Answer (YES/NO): YES